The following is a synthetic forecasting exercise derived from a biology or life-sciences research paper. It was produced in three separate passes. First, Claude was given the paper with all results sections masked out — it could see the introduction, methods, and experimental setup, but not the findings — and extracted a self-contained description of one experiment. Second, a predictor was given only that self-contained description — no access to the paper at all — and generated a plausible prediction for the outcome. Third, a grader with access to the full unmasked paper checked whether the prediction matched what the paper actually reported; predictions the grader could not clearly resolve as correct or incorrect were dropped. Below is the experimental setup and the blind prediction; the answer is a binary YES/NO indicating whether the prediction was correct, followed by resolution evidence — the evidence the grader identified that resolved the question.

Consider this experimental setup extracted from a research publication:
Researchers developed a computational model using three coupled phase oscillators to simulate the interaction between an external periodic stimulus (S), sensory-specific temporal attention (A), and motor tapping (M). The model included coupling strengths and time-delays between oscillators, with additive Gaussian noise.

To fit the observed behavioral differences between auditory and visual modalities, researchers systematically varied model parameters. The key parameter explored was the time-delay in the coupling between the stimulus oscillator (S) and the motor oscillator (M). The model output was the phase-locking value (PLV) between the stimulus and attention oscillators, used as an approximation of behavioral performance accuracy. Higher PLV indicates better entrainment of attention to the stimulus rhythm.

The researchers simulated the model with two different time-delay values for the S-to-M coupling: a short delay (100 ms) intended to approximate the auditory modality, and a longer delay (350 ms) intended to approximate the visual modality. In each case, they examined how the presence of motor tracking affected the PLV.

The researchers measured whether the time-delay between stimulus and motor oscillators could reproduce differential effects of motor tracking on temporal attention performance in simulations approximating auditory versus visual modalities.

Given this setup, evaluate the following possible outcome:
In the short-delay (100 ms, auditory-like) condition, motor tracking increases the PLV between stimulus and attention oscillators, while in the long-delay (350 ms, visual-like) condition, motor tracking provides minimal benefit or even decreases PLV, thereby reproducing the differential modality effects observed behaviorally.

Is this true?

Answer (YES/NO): YES